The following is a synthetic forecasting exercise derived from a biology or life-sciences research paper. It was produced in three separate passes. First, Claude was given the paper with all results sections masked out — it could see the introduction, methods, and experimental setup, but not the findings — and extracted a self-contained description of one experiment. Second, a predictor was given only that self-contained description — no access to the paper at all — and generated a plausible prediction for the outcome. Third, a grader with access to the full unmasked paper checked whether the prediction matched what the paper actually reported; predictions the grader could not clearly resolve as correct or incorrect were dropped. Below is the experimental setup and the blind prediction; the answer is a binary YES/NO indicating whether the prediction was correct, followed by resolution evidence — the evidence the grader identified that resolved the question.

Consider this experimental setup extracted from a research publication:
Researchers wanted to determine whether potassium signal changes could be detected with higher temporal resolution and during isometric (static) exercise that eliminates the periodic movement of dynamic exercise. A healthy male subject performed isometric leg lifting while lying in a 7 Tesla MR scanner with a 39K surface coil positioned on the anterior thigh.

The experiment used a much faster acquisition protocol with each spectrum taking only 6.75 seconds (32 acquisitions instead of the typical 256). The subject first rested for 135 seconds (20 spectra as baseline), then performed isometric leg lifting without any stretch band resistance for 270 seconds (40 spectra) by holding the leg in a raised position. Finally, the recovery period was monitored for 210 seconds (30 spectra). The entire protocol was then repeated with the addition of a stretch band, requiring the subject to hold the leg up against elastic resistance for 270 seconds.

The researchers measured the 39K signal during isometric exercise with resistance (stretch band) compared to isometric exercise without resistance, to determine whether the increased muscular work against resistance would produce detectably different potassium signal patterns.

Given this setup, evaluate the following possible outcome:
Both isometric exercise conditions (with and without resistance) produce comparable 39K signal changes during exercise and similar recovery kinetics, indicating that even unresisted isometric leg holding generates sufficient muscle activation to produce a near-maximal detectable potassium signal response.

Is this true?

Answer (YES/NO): NO